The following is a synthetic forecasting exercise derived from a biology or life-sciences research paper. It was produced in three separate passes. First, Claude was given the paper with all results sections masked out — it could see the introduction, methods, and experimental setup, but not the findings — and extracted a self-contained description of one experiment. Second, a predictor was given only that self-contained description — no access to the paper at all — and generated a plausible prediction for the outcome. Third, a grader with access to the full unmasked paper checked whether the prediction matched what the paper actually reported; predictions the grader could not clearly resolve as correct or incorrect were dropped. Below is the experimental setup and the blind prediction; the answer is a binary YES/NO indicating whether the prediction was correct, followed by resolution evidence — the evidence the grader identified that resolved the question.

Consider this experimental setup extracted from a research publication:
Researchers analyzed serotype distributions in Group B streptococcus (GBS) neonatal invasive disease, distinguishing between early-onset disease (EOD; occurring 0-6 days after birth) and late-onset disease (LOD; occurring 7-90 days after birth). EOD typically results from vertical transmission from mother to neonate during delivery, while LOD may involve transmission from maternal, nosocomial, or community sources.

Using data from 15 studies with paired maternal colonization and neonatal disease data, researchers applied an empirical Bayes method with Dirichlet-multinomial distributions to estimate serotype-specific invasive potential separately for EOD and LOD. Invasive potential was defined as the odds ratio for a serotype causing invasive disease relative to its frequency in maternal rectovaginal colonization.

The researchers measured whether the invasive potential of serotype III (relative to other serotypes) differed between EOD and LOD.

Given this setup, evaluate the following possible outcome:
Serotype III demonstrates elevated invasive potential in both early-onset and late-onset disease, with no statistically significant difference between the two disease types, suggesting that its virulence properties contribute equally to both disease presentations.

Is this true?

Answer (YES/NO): NO